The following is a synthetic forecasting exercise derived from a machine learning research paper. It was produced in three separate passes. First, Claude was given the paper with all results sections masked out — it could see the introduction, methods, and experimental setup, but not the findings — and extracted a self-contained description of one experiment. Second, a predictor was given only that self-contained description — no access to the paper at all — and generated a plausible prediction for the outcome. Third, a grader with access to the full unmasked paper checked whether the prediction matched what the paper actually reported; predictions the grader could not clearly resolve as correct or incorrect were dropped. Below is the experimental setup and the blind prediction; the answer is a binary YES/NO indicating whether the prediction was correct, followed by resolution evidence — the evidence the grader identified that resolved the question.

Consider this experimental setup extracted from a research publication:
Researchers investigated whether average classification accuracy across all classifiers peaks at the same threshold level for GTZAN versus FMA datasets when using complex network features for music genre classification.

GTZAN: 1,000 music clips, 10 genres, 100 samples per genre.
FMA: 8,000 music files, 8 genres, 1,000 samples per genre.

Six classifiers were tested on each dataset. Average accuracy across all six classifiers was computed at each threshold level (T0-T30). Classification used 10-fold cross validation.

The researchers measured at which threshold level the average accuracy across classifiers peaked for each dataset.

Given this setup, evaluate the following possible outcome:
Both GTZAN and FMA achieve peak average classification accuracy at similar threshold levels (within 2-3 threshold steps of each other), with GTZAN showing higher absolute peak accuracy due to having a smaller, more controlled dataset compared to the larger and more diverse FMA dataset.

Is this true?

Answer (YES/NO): NO